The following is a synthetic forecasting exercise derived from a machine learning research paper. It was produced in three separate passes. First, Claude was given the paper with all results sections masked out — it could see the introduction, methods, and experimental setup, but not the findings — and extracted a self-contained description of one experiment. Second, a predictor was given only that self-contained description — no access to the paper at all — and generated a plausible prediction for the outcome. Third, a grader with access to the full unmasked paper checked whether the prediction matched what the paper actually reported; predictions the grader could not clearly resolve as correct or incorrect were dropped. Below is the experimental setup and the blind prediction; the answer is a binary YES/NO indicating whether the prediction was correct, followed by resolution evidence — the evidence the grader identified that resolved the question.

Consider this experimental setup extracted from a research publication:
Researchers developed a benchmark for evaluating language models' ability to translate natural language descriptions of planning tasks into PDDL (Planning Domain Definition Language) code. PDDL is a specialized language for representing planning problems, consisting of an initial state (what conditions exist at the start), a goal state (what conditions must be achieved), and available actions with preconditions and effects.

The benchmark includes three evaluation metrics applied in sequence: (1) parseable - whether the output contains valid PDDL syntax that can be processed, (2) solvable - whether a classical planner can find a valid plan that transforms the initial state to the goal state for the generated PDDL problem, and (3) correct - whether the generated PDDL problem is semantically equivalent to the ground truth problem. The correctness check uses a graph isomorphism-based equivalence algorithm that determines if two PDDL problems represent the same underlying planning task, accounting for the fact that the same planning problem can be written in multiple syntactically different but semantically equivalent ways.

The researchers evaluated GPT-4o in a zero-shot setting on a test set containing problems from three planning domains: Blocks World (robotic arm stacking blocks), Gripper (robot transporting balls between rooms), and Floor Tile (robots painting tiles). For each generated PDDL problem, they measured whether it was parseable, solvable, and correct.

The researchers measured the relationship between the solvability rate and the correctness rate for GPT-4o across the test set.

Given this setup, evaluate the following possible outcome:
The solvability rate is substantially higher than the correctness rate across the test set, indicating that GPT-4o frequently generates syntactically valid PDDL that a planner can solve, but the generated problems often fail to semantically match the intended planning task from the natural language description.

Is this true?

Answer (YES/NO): YES